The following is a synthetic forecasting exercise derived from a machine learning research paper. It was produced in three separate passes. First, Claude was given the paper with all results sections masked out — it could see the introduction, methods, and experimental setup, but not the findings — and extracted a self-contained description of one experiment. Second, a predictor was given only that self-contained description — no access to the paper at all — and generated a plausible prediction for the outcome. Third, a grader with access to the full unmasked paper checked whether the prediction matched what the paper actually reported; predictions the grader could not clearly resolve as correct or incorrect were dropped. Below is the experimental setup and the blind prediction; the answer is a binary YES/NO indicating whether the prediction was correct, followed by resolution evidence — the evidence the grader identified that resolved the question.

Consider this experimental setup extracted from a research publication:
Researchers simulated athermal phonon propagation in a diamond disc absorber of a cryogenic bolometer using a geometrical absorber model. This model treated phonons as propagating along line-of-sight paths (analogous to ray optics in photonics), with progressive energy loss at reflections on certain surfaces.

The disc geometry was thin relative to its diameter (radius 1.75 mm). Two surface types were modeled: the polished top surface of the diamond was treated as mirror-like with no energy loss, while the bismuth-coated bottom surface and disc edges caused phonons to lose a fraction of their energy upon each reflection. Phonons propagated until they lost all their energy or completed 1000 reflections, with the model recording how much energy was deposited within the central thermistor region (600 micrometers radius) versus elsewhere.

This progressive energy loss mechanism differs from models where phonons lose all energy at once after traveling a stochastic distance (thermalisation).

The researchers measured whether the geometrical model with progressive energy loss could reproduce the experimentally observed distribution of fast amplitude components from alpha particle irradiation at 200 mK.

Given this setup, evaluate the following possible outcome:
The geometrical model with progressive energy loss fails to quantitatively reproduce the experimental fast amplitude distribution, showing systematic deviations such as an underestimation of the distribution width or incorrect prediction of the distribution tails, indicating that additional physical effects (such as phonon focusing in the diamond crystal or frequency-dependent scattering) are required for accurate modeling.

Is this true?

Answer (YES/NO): NO